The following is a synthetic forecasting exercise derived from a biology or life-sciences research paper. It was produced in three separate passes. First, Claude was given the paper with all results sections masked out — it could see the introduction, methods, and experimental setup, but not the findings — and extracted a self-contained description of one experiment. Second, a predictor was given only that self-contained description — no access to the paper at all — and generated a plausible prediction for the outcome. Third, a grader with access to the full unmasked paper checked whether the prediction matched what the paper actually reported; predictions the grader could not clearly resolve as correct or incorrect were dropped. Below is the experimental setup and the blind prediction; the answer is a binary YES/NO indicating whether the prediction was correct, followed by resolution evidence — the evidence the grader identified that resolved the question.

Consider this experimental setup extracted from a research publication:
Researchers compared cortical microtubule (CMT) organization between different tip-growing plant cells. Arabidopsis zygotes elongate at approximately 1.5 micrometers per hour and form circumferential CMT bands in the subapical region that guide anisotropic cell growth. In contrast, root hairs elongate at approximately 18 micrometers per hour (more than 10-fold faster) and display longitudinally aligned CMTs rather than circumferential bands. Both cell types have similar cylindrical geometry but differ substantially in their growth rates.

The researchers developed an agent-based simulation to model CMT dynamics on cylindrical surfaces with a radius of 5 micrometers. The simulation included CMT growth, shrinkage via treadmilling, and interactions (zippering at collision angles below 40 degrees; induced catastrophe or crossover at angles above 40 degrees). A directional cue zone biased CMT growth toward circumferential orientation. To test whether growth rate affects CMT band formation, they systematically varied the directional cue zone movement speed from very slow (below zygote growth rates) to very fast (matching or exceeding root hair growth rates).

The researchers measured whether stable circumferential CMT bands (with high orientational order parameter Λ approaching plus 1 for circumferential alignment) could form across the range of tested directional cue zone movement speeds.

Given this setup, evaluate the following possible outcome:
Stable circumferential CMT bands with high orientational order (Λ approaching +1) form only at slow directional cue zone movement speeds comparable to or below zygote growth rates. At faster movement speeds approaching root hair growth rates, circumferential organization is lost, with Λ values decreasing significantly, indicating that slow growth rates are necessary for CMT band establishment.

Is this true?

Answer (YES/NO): YES